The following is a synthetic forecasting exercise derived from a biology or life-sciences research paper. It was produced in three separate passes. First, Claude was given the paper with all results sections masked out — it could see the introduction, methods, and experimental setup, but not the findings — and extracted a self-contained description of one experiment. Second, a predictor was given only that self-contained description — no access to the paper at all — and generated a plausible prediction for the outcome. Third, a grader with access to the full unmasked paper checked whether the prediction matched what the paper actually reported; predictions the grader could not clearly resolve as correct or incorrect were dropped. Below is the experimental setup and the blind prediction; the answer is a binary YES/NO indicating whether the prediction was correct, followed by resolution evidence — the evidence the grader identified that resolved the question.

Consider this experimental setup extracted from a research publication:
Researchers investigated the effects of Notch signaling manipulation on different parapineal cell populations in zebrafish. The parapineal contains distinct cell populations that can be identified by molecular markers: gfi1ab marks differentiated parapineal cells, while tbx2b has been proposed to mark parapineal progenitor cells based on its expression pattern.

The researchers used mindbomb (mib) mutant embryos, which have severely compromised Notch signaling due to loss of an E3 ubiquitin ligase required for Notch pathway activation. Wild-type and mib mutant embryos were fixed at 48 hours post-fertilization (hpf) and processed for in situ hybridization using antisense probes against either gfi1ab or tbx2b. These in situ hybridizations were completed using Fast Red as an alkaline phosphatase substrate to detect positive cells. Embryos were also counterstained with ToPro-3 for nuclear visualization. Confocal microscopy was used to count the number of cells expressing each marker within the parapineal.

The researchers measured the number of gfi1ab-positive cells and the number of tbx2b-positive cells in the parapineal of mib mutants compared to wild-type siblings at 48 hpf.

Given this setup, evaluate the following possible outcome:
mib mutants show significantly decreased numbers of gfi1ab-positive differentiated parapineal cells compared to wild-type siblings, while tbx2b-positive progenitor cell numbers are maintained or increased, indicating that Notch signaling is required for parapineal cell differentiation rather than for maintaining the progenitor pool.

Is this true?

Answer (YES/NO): NO